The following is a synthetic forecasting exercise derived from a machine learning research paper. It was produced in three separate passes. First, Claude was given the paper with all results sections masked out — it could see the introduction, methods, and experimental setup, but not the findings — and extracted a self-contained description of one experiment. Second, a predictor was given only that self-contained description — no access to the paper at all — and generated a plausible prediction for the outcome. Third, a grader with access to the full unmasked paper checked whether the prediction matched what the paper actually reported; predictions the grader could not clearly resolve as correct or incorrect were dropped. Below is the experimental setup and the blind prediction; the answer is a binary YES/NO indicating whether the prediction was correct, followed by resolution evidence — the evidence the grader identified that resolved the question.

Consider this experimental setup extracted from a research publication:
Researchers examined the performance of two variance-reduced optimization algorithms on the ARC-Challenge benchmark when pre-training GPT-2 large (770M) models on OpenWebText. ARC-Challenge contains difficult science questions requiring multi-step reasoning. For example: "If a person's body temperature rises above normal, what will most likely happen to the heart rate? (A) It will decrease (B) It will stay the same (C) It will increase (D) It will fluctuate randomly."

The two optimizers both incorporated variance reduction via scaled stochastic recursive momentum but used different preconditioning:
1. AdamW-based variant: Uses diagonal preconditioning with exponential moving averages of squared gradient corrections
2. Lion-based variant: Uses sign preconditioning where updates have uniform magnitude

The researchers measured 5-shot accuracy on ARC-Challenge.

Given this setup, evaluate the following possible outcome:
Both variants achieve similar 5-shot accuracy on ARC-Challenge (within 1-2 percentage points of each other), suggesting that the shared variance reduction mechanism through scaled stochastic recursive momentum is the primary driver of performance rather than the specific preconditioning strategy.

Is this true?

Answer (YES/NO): NO